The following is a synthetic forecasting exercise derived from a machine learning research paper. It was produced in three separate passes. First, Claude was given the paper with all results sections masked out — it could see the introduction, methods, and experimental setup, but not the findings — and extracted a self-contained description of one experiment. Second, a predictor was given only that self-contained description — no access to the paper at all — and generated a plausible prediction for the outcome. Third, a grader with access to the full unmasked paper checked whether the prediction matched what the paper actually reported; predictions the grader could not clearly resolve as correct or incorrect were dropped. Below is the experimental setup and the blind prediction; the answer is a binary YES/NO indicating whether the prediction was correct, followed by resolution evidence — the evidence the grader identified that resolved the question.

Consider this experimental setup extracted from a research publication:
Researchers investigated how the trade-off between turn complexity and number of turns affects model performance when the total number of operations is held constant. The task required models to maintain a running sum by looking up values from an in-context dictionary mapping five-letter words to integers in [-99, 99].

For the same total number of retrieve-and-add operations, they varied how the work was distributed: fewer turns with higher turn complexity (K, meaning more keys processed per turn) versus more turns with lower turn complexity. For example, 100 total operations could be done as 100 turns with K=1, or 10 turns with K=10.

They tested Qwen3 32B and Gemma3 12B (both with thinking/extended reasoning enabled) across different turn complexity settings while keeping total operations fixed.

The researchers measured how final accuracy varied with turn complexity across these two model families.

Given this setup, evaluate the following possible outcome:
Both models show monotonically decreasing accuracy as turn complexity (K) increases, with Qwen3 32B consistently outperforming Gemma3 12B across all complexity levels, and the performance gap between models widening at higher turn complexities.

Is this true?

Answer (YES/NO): NO